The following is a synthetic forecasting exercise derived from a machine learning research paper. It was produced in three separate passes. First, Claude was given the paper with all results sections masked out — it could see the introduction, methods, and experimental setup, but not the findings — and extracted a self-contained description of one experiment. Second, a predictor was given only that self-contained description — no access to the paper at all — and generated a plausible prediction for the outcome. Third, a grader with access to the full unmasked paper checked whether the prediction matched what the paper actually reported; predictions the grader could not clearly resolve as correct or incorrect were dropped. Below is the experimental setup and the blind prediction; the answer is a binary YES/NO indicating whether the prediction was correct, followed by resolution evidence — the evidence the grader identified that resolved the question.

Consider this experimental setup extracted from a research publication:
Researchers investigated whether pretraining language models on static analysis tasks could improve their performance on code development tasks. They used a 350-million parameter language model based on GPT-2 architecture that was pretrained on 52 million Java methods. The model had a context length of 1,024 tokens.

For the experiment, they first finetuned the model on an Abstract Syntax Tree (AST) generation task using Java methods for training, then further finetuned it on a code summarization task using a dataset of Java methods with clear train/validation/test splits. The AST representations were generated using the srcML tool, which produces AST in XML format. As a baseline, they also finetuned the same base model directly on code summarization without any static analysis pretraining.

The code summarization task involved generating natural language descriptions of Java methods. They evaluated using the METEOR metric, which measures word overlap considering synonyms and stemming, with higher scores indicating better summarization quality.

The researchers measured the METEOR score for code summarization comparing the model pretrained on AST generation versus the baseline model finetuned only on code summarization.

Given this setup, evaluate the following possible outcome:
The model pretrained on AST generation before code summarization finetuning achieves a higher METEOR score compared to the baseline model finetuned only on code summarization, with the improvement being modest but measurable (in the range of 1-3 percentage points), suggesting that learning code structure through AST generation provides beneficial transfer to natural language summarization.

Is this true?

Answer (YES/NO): NO